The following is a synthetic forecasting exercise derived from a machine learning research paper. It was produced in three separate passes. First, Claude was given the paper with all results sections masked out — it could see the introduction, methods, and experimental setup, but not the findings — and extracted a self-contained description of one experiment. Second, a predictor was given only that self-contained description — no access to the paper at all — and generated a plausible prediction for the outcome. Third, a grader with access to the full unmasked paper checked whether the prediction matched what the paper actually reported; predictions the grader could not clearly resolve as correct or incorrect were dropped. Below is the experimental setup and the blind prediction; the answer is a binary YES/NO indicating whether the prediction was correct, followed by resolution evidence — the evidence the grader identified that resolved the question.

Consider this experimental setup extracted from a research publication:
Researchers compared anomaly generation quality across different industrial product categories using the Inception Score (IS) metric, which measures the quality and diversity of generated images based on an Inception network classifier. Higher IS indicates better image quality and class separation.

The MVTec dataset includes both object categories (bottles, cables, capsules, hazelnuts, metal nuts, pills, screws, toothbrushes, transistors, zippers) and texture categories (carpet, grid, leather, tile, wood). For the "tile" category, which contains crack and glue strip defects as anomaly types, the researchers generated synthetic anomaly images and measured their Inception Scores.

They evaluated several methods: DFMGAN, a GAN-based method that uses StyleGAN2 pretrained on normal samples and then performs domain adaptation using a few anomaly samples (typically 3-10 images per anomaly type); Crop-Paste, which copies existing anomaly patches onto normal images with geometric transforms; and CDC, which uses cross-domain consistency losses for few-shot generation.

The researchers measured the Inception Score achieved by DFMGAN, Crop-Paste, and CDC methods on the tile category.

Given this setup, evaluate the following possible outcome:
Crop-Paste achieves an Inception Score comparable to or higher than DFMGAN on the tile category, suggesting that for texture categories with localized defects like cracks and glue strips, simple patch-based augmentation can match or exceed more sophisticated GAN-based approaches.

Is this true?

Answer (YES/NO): NO